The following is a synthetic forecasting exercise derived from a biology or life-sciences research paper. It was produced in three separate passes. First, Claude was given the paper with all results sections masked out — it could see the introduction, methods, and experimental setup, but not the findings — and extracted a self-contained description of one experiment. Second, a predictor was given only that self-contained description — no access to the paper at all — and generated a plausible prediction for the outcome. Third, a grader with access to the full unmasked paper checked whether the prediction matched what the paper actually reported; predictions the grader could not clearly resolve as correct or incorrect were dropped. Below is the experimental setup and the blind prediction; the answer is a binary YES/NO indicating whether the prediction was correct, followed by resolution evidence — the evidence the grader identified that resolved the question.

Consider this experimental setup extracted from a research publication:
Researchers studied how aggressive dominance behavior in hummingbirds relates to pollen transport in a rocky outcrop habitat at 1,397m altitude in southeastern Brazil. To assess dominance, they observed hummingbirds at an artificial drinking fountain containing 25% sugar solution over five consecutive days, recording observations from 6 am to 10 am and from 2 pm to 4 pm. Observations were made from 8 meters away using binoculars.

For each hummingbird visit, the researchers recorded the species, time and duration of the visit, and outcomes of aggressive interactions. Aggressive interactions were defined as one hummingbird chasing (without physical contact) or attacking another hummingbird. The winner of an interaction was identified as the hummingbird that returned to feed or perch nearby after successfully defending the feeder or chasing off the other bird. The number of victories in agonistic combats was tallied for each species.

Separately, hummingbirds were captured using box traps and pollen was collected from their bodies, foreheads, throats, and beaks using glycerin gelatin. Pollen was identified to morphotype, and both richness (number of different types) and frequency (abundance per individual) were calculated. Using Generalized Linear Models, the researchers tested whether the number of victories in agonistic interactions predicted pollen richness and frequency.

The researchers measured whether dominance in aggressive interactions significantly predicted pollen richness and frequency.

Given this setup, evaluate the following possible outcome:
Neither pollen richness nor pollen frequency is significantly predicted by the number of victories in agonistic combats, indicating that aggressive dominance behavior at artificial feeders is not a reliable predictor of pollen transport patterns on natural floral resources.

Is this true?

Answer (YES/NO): YES